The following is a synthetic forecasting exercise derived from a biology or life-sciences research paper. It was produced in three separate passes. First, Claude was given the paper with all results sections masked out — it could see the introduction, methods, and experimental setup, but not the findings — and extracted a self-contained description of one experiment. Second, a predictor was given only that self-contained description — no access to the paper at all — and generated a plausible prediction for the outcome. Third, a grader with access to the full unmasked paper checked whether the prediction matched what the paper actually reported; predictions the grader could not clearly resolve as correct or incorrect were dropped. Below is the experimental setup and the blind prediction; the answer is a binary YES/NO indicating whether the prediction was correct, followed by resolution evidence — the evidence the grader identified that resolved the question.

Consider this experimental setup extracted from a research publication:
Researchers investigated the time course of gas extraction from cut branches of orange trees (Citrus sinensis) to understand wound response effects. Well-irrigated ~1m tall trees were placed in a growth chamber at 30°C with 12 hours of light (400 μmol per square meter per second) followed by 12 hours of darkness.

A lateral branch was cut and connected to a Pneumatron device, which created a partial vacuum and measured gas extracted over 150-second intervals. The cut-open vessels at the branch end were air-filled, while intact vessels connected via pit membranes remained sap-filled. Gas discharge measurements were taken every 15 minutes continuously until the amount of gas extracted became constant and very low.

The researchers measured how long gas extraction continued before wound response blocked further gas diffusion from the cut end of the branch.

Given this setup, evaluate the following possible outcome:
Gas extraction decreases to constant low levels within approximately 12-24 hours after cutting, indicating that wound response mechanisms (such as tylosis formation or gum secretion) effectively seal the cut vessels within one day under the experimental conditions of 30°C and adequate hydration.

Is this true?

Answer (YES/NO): NO